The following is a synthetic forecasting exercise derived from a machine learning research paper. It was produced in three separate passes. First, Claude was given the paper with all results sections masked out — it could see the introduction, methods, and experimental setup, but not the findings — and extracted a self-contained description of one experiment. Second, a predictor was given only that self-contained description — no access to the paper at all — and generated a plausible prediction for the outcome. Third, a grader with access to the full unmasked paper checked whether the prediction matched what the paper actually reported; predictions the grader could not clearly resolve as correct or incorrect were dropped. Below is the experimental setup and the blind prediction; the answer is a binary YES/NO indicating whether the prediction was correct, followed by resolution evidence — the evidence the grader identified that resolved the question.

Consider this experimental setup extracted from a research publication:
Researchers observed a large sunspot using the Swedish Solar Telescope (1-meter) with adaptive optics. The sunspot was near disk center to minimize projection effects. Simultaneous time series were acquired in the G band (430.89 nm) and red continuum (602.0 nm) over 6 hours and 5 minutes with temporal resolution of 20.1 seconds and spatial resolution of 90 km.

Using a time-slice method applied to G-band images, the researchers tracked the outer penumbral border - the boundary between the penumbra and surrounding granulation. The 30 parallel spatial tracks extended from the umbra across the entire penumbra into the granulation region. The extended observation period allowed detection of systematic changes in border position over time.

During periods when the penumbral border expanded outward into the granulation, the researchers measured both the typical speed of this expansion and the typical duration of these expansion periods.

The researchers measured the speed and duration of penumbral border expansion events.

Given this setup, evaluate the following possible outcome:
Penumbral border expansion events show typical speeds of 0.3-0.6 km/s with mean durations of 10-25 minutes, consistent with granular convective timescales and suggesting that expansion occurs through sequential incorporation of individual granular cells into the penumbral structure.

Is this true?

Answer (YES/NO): NO